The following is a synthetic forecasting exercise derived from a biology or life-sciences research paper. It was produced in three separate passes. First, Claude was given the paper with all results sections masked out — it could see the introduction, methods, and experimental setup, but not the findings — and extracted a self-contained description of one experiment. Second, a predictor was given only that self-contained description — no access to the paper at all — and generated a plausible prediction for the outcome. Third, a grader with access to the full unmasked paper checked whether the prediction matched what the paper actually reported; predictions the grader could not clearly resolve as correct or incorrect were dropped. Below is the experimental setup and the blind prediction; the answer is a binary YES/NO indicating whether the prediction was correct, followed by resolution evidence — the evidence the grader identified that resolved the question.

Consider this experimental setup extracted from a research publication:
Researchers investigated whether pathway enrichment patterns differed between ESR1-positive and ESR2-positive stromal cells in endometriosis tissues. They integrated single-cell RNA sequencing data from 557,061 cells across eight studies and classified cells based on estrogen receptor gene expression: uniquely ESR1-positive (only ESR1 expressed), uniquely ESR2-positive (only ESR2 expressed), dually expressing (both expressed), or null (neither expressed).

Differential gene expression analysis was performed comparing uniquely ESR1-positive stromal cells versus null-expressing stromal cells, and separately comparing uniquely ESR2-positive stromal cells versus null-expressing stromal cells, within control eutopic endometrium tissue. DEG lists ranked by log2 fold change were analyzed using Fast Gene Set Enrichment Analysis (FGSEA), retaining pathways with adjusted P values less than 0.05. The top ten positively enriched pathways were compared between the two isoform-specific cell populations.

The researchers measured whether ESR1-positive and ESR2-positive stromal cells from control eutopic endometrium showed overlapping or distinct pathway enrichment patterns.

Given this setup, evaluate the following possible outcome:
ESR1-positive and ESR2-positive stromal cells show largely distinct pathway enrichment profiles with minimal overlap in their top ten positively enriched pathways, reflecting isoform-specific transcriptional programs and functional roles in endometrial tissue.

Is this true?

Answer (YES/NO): NO